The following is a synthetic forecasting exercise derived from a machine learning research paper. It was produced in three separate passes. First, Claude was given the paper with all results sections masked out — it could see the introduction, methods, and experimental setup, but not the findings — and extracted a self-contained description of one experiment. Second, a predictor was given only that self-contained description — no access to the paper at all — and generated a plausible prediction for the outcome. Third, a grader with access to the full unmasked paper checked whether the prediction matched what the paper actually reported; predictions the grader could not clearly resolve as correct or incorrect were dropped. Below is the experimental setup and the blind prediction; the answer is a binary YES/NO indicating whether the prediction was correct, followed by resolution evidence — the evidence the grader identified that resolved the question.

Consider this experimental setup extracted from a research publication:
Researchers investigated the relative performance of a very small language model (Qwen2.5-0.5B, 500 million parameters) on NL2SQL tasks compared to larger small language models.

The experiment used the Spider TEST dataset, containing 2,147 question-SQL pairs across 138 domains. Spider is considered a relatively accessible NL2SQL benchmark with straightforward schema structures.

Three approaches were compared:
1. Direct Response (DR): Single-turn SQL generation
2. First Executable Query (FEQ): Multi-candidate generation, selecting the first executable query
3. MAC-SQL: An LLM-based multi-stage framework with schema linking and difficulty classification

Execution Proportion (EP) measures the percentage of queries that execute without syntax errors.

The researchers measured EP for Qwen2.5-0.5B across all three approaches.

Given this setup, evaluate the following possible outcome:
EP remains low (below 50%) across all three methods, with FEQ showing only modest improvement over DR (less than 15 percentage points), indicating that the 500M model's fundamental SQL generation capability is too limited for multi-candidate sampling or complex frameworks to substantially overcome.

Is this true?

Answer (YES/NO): NO